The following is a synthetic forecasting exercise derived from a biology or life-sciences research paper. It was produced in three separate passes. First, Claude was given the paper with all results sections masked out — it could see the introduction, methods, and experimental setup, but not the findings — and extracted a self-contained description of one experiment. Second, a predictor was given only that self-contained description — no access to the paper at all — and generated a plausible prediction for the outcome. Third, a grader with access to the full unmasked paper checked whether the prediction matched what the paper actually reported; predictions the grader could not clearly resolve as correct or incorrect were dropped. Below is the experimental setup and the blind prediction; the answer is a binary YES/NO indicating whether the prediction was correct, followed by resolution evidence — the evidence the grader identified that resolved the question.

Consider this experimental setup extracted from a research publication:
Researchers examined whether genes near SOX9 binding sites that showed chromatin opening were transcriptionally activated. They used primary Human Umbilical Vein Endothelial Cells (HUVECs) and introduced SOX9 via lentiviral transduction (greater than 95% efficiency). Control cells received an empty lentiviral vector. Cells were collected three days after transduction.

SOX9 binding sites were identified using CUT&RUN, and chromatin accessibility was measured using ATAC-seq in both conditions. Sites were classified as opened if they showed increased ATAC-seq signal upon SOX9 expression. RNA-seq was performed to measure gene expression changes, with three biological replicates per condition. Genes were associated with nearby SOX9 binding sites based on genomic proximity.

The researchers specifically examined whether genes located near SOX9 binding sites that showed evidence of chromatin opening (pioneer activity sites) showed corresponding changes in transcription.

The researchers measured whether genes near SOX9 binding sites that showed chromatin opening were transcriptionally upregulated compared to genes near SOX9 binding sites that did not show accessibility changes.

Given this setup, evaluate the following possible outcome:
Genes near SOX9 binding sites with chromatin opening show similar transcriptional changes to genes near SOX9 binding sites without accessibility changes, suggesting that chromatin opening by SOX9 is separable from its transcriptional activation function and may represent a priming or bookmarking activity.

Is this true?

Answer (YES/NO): NO